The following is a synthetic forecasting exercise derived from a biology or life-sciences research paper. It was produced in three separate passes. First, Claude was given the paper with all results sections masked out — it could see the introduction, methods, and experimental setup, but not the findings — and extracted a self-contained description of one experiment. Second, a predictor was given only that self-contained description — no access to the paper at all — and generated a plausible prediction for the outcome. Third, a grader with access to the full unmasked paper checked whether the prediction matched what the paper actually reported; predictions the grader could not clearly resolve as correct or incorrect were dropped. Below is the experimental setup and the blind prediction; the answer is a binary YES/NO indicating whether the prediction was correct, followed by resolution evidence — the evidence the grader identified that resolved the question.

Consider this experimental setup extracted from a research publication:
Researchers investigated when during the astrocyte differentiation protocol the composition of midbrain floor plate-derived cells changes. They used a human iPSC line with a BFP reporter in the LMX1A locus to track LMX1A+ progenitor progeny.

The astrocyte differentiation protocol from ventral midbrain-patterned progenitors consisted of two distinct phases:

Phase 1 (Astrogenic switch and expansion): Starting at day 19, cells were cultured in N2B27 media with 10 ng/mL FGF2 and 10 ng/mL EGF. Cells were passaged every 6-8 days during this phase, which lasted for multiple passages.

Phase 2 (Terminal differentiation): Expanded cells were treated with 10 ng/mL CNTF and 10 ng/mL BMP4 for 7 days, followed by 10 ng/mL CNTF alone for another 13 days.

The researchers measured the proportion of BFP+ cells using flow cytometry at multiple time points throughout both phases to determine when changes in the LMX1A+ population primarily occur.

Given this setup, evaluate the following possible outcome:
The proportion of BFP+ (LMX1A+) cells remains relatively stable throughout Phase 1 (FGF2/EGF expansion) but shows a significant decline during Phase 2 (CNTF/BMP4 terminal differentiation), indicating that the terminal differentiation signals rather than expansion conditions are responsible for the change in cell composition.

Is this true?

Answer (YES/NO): NO